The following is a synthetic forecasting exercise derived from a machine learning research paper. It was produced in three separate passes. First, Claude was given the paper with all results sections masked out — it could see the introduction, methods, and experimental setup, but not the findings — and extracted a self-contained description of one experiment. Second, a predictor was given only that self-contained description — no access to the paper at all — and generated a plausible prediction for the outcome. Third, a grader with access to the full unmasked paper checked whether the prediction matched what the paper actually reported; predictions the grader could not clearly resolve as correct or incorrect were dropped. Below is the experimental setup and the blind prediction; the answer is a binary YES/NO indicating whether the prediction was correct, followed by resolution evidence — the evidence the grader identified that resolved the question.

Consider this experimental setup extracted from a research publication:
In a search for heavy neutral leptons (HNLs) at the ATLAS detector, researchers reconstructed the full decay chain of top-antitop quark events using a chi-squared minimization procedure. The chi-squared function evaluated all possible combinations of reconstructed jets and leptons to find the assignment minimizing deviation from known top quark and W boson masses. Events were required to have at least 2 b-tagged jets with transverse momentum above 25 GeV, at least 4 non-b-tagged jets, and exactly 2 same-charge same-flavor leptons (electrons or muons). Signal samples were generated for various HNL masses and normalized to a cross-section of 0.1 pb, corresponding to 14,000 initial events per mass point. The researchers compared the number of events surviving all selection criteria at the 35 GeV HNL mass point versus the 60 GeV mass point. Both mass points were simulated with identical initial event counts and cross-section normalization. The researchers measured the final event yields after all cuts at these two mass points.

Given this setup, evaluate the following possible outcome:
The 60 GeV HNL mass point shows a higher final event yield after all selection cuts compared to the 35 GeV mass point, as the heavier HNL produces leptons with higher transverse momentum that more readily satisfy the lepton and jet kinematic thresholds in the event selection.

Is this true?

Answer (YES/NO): NO